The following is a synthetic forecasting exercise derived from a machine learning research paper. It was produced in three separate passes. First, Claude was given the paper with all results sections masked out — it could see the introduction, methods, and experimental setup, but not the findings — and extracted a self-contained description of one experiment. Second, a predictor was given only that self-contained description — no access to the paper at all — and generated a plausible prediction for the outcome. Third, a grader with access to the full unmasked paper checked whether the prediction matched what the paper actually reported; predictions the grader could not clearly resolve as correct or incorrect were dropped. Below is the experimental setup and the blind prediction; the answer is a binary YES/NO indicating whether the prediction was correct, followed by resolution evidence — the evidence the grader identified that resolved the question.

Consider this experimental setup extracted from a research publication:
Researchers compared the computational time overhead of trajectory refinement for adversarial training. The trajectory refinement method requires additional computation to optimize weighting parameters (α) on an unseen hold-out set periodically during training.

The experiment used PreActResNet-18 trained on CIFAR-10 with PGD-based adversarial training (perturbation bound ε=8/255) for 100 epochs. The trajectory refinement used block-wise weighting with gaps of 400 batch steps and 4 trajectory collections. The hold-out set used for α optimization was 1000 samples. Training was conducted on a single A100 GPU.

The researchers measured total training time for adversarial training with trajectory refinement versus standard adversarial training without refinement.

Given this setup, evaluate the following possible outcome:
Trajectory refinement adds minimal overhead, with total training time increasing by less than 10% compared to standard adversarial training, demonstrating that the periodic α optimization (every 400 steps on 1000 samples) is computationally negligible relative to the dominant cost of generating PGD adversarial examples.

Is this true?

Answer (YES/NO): YES